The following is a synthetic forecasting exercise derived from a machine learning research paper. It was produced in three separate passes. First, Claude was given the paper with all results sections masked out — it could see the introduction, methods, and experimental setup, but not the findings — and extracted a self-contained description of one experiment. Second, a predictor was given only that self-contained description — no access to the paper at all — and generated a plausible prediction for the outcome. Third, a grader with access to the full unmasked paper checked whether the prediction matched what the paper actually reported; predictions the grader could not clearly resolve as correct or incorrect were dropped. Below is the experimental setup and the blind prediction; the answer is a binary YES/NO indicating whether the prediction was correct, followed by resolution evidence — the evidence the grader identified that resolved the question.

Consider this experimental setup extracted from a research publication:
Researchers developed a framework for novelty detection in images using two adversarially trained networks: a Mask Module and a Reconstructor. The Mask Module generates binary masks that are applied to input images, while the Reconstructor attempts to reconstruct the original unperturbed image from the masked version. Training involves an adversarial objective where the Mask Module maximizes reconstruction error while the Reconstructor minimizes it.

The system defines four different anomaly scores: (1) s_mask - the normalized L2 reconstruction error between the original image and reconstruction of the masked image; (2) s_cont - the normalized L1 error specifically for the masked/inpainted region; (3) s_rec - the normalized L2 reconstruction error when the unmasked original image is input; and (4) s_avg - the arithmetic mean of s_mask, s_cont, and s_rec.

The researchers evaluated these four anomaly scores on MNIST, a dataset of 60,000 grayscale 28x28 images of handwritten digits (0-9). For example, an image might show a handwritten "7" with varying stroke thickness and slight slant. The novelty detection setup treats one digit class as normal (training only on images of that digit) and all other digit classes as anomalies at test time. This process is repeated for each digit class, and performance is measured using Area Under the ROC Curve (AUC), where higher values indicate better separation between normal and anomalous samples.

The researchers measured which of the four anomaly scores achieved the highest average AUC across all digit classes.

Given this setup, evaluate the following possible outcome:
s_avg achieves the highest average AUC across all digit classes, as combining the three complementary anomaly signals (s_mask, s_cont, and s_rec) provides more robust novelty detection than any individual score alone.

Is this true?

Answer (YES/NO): NO